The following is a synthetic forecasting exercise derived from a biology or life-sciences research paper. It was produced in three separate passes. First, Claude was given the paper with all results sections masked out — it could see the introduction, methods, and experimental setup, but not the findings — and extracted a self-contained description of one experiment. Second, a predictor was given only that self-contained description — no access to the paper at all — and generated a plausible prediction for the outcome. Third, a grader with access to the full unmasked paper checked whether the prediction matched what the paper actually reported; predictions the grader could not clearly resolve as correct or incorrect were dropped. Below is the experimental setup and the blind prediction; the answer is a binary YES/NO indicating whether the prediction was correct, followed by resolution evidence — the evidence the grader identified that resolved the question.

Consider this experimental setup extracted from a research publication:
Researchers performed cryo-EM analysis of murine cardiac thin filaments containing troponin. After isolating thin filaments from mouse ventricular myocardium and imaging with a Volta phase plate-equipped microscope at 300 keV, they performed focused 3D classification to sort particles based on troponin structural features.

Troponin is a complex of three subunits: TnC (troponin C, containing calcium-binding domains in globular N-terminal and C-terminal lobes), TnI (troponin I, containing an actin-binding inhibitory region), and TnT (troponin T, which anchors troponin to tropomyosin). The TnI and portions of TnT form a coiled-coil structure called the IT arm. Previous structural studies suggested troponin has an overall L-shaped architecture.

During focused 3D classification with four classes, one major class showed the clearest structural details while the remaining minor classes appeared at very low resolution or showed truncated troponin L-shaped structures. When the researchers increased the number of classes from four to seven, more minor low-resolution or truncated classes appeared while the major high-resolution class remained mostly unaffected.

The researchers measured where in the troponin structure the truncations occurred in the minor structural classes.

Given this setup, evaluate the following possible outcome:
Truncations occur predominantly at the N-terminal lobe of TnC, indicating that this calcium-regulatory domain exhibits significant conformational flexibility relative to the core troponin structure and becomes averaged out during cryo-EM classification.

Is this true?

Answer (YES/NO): NO